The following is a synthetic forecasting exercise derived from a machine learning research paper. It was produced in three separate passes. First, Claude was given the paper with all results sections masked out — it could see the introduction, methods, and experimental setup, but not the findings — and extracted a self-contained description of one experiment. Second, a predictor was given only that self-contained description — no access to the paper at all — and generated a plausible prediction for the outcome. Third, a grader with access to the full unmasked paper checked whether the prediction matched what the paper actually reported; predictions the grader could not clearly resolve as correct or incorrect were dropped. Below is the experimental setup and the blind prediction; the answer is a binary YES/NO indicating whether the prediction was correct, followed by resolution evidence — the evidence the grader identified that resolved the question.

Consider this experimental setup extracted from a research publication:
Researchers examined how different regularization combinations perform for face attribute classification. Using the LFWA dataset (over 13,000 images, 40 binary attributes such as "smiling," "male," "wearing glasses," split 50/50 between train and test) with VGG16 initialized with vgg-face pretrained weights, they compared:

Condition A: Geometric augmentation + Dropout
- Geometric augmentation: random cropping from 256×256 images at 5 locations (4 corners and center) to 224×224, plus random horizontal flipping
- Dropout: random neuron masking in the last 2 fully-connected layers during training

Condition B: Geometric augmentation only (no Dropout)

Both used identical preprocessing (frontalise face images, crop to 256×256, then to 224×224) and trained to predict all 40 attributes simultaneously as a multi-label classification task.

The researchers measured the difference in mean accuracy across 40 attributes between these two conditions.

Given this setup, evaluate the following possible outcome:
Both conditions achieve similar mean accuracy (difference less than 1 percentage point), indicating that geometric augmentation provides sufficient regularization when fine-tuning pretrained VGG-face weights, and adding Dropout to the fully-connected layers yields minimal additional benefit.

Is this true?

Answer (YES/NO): YES